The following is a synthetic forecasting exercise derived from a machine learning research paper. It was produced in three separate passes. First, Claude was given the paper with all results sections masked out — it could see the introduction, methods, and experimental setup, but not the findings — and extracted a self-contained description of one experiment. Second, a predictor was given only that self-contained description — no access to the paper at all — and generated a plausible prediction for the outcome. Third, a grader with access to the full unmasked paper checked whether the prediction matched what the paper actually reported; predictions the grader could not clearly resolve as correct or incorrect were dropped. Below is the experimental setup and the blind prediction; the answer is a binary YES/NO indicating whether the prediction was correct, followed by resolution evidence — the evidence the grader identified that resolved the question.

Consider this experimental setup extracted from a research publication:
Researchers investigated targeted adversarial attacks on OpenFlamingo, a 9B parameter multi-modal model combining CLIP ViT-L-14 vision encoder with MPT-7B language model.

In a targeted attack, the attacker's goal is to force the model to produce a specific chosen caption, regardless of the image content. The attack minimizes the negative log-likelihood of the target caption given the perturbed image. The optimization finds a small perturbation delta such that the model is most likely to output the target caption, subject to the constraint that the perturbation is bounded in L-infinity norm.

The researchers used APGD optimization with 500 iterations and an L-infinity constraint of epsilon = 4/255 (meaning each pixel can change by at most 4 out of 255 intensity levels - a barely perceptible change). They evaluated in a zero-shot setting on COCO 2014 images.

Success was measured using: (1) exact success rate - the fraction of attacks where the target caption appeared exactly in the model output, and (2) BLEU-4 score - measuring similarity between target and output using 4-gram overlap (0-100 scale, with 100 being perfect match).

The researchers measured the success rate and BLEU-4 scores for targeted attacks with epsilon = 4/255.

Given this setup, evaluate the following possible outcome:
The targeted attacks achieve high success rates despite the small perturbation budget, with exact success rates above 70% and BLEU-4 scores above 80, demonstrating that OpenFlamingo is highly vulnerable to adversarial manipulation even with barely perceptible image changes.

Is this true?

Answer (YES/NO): YES